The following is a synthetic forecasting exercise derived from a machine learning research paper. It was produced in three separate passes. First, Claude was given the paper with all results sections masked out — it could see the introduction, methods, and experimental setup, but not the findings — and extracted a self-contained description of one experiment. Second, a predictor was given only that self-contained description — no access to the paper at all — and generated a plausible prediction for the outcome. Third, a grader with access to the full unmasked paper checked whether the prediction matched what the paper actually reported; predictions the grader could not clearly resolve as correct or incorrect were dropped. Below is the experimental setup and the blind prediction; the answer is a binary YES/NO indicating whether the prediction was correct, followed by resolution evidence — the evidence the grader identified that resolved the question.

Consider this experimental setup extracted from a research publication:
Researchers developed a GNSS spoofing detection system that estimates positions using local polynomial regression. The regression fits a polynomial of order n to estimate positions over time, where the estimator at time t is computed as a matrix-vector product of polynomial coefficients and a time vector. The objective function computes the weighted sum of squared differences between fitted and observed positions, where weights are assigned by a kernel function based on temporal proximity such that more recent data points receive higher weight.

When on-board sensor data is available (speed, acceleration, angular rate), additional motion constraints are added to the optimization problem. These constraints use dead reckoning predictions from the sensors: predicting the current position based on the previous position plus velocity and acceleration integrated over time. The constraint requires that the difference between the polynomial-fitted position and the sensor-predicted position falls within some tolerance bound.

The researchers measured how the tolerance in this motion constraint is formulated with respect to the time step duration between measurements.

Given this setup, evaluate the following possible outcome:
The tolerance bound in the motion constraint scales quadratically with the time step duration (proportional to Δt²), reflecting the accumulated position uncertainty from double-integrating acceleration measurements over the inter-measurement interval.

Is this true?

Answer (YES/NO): NO